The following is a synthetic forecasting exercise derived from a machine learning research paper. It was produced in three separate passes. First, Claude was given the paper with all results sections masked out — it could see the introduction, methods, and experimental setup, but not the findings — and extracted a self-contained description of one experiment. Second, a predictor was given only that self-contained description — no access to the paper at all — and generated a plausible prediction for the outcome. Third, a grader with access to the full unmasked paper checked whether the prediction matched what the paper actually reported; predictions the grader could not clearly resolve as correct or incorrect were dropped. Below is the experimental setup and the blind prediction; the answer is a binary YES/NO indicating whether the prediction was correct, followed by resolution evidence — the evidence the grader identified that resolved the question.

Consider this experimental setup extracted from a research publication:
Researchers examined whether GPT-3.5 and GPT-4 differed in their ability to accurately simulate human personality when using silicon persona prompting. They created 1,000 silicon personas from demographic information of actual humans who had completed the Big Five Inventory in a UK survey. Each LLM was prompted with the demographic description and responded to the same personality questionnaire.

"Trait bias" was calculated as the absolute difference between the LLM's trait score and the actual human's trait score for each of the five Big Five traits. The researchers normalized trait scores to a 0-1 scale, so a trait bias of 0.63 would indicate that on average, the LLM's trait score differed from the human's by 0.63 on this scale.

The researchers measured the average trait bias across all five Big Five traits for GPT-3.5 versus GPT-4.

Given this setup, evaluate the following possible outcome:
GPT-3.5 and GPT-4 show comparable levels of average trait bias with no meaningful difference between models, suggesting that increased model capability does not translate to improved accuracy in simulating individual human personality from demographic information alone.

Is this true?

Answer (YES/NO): YES